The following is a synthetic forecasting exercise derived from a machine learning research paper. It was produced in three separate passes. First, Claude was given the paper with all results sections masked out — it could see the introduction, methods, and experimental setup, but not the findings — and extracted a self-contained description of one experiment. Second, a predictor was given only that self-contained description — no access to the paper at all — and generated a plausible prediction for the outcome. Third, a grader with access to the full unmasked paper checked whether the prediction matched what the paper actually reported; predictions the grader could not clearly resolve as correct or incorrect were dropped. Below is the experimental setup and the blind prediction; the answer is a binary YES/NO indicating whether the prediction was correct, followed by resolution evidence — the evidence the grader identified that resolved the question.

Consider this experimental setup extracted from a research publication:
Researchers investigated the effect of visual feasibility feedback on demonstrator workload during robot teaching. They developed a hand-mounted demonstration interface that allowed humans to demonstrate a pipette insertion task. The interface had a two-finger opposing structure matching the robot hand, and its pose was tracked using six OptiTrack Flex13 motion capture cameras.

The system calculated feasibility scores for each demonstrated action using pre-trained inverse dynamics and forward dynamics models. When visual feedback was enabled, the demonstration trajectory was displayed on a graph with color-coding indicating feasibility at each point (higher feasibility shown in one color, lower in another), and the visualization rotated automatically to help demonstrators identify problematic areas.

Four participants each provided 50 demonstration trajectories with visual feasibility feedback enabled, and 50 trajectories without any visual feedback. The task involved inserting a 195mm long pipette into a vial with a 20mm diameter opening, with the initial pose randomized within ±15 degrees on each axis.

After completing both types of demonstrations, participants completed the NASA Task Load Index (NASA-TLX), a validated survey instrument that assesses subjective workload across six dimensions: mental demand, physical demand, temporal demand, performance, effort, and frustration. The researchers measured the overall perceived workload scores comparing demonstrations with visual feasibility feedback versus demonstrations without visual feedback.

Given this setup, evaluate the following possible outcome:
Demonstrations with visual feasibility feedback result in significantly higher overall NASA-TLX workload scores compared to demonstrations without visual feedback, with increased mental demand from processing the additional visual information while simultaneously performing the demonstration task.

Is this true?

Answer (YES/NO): NO